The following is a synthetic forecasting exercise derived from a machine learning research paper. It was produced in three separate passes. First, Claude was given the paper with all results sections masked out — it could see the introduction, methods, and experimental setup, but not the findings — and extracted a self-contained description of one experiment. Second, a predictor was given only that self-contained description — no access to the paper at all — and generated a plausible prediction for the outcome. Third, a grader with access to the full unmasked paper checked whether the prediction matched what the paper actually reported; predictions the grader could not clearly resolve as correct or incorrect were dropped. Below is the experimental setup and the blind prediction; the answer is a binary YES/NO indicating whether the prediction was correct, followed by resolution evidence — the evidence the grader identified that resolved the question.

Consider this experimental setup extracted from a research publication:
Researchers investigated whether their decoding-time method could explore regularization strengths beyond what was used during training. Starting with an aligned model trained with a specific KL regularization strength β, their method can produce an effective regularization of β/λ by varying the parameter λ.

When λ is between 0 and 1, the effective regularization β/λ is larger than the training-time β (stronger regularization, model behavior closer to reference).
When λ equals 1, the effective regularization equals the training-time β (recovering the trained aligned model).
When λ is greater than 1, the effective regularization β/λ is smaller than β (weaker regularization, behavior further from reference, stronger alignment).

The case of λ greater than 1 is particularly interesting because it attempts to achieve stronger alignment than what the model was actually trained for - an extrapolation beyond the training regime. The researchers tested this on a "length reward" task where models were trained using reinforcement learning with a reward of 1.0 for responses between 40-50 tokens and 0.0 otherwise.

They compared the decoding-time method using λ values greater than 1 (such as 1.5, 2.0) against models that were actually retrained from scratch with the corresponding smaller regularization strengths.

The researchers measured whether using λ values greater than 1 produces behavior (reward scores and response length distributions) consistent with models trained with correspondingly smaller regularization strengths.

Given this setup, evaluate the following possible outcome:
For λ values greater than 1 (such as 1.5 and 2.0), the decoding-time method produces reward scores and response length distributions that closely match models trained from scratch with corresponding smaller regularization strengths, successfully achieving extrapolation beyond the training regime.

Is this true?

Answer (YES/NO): YES